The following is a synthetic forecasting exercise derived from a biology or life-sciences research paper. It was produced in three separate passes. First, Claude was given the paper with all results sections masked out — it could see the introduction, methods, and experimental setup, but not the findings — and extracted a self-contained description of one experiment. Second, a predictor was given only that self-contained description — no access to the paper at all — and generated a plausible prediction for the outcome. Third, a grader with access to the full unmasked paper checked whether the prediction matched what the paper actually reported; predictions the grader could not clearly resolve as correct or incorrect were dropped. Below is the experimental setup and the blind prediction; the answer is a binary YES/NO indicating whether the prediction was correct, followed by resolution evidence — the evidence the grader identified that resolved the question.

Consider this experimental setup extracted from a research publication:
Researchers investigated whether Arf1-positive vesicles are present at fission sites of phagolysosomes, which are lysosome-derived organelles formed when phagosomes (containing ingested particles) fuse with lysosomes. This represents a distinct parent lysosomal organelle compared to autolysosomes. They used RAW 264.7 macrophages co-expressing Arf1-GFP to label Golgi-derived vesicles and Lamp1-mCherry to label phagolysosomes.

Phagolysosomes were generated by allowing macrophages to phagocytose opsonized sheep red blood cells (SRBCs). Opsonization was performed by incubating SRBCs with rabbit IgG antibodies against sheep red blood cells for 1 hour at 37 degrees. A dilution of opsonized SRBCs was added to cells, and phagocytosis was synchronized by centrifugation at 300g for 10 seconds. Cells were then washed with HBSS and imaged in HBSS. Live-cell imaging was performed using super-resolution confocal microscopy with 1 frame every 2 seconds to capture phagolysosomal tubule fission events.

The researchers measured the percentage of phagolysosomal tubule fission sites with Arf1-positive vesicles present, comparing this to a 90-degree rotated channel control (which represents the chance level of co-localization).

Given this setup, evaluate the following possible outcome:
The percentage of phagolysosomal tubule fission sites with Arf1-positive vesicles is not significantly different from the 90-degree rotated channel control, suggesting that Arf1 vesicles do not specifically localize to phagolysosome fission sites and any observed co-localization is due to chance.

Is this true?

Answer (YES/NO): NO